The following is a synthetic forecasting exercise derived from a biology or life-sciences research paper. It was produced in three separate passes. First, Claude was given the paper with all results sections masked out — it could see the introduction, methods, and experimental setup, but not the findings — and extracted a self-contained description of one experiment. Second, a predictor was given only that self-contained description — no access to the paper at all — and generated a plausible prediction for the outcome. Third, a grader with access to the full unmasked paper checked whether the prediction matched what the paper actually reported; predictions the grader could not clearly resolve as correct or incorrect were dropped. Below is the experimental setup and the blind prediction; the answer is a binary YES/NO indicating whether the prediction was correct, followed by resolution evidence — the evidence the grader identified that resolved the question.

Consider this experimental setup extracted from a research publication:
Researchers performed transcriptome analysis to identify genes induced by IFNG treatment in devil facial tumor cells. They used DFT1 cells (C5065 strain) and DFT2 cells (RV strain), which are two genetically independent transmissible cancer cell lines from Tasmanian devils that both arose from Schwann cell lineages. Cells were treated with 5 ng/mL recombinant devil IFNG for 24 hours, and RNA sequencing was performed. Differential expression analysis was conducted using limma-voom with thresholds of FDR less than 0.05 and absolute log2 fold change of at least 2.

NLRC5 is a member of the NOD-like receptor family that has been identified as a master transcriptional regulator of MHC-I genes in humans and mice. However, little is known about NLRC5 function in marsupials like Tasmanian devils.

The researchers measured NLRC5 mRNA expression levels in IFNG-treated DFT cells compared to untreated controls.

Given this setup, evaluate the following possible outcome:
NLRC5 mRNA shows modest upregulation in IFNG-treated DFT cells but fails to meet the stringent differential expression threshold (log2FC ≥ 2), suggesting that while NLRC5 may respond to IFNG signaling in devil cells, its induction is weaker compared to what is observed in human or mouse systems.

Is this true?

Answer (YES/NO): NO